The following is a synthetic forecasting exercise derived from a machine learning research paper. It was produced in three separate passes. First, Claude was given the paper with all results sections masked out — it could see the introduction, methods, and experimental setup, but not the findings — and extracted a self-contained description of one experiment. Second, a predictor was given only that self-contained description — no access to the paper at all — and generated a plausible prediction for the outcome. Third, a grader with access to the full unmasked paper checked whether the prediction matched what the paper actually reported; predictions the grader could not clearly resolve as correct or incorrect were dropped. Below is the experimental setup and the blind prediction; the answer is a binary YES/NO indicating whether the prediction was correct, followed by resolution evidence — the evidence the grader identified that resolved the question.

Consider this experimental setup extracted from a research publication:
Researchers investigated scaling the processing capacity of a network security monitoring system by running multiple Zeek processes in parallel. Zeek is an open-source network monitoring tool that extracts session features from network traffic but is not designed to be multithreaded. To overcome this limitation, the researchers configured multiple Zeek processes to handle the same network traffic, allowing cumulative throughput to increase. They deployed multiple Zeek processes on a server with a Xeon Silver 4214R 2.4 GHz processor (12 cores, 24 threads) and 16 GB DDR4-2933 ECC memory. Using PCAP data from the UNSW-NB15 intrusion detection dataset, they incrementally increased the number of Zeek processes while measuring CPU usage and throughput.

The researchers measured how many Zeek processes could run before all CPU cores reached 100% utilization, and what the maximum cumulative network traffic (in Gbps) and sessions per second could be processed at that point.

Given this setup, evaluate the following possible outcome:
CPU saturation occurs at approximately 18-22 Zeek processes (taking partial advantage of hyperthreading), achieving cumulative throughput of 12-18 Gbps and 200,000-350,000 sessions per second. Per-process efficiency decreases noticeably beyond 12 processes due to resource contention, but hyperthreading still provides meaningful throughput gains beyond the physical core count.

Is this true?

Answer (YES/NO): NO